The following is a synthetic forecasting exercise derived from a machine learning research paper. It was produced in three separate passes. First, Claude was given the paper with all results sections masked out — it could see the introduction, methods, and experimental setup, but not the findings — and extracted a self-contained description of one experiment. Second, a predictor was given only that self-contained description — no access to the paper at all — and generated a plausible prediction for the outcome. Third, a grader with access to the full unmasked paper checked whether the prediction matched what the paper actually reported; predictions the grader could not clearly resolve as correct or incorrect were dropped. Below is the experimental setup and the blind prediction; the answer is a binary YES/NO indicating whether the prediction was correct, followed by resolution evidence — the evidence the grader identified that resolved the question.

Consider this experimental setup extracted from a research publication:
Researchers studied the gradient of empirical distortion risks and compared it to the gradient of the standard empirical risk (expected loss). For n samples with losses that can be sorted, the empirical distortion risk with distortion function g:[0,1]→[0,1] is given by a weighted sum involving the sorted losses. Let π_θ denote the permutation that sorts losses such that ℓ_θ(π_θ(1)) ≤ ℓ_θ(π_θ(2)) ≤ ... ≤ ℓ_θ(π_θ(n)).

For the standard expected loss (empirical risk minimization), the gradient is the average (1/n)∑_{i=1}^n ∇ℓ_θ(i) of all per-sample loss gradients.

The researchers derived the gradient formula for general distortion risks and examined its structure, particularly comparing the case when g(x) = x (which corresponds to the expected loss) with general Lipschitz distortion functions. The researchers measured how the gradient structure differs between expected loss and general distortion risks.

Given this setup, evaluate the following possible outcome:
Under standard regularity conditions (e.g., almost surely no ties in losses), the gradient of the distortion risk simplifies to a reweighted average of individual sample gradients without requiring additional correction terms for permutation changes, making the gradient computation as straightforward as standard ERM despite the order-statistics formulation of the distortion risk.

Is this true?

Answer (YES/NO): YES